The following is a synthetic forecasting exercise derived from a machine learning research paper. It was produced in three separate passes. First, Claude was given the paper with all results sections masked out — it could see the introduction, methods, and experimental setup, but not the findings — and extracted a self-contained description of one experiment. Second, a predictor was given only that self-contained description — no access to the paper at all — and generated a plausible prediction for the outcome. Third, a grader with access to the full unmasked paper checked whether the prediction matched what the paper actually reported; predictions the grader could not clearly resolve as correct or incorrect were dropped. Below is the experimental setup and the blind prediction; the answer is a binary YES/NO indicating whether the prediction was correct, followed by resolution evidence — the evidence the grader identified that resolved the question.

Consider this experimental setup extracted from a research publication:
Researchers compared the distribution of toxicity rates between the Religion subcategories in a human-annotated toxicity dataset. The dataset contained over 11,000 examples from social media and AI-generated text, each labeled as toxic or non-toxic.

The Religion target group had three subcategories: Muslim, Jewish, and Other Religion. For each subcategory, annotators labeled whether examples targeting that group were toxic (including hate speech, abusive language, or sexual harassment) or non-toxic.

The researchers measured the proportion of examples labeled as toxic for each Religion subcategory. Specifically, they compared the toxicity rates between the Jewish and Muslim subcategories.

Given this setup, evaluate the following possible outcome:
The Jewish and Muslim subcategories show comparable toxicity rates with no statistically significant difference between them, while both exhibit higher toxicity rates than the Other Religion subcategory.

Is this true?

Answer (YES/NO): NO